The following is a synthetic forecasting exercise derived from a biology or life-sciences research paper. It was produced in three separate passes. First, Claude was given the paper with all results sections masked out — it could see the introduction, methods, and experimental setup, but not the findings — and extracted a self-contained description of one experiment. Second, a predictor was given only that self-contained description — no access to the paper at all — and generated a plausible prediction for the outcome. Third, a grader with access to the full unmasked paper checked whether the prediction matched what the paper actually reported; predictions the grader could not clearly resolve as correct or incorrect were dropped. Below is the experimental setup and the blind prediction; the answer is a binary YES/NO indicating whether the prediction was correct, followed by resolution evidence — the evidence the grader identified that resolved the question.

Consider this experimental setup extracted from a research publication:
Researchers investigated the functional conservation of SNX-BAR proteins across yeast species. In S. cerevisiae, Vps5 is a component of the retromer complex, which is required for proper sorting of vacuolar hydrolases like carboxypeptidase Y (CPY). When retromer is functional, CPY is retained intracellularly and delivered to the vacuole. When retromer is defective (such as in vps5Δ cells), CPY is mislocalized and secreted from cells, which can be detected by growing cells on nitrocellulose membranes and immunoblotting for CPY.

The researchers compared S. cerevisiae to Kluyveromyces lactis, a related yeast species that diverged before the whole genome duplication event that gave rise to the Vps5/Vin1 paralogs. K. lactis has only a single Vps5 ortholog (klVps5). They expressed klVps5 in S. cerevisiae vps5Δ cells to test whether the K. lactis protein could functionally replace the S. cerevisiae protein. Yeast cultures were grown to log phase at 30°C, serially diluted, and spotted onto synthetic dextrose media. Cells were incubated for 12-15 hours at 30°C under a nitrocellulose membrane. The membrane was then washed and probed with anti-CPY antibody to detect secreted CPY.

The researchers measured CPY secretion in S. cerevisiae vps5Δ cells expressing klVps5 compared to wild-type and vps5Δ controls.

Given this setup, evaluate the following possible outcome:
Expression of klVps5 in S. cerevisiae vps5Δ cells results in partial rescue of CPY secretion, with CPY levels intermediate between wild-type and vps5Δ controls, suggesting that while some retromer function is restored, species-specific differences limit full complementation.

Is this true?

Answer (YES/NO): YES